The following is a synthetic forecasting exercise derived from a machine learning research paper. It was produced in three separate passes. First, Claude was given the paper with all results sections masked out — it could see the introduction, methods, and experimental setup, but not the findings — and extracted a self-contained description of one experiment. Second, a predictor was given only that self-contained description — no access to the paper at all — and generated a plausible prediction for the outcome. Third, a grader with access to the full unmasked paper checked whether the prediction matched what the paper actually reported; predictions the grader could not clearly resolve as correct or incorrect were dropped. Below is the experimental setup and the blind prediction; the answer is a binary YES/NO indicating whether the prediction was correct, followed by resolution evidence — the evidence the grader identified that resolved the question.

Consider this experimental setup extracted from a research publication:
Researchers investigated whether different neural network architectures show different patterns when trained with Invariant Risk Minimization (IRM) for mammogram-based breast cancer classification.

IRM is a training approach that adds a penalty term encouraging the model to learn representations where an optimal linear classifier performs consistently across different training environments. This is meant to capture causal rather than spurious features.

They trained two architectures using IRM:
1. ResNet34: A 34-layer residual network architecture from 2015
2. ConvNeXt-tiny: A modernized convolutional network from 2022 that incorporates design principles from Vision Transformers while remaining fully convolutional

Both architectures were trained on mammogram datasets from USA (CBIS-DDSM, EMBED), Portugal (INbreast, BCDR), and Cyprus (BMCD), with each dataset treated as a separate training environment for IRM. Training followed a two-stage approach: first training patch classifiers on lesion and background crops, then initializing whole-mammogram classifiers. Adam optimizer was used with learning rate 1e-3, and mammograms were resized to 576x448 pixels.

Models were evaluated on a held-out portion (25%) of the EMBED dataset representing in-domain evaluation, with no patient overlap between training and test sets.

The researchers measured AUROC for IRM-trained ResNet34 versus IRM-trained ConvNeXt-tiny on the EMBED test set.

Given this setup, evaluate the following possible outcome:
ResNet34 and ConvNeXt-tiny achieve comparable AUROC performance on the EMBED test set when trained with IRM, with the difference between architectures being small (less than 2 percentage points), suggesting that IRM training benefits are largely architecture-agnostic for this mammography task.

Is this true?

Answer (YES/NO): NO